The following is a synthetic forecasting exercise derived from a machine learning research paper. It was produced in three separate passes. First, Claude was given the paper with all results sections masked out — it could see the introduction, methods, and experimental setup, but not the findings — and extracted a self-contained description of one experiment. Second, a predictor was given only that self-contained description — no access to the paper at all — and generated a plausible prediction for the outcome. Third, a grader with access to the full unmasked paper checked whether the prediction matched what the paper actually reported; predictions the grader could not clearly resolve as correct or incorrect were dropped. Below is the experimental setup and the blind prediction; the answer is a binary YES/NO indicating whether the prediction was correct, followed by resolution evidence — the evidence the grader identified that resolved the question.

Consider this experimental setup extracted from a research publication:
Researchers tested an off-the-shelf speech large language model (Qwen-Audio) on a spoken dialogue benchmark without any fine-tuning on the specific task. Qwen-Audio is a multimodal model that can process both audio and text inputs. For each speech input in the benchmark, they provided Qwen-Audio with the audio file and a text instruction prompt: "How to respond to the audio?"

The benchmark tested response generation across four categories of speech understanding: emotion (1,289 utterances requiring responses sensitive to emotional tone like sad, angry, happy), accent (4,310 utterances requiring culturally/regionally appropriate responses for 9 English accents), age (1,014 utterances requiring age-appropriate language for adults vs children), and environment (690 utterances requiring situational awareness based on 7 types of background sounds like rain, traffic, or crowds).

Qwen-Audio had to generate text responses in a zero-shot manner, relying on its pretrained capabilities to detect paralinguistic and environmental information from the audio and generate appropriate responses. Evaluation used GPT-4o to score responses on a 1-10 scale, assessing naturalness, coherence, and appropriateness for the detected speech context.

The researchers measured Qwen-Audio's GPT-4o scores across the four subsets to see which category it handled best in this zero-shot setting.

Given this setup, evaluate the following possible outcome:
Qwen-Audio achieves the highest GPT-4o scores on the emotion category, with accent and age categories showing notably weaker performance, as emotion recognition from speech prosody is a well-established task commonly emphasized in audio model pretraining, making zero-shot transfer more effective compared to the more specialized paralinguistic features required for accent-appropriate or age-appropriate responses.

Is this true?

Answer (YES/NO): NO